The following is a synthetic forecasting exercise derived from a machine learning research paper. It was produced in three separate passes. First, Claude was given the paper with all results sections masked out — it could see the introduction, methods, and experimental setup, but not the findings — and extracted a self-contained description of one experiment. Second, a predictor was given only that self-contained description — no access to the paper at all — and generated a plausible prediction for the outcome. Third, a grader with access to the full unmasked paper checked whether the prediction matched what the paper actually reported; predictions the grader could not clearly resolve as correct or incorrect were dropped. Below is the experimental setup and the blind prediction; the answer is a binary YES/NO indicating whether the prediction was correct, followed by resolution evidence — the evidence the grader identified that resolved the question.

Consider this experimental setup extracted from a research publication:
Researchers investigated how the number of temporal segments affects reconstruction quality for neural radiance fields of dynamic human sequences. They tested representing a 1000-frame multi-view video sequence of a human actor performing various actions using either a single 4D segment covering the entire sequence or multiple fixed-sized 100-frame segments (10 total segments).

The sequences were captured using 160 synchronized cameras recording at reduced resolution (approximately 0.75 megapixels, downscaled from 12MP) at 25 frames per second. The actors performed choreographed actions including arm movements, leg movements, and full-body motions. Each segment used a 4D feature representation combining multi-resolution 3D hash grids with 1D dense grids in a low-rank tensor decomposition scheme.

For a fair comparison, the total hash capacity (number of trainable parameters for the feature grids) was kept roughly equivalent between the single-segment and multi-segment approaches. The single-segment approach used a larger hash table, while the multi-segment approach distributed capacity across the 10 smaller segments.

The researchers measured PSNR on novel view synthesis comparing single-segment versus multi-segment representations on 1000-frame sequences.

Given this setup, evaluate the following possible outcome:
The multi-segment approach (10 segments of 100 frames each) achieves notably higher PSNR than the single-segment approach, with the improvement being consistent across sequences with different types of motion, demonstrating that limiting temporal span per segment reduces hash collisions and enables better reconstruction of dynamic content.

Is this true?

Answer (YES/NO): NO